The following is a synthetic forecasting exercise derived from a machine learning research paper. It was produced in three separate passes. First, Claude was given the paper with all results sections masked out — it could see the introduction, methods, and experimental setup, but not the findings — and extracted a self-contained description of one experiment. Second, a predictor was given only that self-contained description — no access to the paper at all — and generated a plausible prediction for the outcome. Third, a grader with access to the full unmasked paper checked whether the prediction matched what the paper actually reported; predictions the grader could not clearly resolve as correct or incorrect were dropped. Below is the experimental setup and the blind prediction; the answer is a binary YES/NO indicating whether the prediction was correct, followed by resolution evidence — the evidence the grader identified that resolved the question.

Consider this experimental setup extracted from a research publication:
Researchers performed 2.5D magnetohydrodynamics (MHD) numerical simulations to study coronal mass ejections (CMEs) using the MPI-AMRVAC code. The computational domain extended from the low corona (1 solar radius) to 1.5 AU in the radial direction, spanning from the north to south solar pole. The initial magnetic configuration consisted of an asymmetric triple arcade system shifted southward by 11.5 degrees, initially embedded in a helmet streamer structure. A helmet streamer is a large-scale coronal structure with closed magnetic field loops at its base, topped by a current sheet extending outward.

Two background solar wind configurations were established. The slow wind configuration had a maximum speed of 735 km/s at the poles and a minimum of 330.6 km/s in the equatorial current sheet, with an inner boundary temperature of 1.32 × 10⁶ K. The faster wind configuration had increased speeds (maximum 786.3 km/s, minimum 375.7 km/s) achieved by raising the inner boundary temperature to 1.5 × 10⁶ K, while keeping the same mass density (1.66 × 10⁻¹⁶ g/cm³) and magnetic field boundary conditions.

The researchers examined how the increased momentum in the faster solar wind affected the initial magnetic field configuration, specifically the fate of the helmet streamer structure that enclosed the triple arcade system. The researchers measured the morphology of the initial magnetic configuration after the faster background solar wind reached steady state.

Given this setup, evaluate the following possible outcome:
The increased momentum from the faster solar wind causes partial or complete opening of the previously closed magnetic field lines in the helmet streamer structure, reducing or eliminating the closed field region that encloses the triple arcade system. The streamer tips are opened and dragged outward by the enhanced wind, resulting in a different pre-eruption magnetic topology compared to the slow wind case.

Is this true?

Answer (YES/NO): NO